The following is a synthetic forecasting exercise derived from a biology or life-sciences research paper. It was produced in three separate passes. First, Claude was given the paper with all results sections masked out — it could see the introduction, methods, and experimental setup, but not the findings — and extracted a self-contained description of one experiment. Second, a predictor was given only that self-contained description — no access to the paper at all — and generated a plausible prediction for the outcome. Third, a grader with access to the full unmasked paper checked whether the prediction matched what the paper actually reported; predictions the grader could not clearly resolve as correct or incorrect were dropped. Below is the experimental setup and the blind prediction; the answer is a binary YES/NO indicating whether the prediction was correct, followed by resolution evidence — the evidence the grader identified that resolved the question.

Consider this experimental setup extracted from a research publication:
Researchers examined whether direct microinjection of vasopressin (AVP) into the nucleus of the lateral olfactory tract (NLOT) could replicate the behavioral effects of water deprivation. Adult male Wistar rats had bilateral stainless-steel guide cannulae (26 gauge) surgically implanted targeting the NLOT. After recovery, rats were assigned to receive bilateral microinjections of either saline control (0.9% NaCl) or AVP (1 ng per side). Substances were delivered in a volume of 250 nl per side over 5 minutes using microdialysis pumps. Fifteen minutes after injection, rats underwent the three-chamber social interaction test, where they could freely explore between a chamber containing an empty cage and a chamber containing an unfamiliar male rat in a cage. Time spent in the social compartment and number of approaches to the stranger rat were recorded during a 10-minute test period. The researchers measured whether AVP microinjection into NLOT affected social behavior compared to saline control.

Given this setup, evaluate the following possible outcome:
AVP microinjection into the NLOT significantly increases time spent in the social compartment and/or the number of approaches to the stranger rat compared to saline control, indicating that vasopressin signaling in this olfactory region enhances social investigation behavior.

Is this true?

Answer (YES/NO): YES